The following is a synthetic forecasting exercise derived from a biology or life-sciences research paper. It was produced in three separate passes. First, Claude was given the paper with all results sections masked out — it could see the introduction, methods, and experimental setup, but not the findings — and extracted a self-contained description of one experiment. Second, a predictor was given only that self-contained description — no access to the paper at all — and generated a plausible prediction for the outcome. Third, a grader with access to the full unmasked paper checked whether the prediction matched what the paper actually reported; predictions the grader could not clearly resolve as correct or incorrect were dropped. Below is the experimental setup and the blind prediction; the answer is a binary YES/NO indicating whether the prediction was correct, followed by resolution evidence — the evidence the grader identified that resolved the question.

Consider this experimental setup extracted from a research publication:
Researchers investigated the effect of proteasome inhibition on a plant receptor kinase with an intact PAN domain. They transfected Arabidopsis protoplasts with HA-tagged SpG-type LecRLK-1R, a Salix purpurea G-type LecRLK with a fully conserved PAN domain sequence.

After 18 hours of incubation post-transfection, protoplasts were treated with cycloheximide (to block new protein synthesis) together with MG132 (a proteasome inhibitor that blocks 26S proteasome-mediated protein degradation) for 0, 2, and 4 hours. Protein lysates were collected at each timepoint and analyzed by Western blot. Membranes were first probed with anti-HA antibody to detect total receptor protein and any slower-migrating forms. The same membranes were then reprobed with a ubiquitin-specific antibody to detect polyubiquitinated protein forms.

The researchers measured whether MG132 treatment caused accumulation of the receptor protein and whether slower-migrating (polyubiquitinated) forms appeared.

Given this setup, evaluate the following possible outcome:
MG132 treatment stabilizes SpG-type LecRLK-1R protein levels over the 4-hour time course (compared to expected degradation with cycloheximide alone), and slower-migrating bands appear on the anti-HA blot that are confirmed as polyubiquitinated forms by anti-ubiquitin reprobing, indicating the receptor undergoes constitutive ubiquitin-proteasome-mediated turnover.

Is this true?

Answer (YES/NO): YES